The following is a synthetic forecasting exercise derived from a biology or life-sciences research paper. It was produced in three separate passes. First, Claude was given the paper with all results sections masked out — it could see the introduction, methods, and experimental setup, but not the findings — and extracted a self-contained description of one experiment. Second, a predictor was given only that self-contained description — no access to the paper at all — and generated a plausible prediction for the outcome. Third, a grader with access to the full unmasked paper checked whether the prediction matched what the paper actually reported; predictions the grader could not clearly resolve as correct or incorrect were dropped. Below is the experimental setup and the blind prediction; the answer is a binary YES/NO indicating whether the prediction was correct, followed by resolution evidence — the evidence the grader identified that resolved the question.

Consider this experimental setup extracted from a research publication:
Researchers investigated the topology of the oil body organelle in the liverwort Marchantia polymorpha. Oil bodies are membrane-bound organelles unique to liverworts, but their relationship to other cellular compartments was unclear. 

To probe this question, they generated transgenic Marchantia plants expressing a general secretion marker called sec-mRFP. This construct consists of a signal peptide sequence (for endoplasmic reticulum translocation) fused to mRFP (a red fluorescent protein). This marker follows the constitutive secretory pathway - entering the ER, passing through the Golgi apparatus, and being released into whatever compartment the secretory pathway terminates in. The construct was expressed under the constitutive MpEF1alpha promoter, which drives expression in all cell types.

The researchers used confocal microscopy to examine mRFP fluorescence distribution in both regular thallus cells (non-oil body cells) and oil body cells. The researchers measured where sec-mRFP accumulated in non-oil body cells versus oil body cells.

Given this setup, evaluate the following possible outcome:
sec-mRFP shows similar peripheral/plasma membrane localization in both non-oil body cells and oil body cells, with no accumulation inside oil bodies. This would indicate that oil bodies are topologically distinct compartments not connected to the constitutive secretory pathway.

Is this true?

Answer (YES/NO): NO